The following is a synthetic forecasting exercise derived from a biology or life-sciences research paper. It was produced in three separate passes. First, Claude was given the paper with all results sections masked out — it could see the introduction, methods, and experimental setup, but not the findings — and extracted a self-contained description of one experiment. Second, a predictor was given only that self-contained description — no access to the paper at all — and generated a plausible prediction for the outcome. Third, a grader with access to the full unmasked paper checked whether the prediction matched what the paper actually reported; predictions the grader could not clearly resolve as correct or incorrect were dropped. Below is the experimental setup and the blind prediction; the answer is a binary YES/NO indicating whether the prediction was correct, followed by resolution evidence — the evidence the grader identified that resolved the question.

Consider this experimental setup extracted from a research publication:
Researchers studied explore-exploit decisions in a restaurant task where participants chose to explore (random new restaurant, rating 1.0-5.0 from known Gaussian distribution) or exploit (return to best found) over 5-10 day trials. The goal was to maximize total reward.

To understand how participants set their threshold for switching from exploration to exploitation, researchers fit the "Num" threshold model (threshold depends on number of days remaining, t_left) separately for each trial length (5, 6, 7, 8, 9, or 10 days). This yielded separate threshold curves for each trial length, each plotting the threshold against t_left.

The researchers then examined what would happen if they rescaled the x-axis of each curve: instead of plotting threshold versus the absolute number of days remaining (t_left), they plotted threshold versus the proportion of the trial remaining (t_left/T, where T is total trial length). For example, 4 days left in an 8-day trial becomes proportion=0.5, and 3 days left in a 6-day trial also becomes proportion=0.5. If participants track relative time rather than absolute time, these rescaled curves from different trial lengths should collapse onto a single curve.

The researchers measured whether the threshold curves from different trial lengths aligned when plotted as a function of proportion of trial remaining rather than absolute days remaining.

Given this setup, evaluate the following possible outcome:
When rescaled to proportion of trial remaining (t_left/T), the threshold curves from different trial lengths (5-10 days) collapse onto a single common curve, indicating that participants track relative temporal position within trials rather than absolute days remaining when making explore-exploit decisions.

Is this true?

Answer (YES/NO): YES